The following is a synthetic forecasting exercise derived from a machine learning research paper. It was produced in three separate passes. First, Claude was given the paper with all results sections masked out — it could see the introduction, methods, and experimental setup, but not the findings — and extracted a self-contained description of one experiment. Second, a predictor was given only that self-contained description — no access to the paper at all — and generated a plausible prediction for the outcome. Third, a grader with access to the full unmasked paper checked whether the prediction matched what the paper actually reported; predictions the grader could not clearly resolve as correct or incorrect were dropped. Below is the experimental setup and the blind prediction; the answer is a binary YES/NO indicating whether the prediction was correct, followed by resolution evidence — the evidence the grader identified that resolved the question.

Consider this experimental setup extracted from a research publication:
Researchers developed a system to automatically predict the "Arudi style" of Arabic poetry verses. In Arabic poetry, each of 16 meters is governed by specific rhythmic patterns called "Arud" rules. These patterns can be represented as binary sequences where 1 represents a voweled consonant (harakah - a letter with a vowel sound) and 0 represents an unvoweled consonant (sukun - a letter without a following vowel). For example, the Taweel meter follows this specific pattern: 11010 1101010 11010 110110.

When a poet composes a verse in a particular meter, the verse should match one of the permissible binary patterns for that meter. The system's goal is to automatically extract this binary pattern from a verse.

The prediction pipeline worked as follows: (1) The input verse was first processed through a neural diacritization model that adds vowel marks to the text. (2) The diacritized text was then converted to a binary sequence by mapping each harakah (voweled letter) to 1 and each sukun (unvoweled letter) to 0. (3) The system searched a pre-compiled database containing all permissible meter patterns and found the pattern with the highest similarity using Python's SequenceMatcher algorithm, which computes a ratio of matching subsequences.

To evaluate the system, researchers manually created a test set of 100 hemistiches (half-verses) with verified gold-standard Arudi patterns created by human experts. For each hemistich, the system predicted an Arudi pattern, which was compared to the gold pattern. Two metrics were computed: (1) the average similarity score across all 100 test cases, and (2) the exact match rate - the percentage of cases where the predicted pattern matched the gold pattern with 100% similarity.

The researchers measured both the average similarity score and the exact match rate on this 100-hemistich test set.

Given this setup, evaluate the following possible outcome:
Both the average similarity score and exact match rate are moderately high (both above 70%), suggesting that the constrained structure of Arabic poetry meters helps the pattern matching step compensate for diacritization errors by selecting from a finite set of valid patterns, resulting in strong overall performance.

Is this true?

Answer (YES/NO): NO